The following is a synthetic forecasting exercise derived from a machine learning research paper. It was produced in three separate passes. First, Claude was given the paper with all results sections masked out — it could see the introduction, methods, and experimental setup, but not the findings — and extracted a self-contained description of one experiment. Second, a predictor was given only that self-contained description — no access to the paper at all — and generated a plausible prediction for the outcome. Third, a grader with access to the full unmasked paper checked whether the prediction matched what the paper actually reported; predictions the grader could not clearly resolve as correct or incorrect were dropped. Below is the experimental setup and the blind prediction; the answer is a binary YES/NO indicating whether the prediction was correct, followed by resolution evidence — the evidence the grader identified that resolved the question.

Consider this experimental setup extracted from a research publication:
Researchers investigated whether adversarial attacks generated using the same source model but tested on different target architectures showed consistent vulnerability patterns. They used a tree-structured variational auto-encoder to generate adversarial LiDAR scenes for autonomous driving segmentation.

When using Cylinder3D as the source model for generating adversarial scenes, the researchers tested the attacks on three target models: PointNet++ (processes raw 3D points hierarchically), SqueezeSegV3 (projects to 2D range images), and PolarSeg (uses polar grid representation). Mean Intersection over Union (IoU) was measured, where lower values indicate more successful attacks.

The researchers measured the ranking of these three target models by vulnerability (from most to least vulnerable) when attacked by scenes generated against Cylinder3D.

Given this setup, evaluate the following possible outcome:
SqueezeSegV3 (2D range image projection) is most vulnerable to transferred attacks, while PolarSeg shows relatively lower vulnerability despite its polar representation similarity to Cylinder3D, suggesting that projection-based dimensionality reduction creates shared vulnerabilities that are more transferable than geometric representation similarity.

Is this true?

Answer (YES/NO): NO